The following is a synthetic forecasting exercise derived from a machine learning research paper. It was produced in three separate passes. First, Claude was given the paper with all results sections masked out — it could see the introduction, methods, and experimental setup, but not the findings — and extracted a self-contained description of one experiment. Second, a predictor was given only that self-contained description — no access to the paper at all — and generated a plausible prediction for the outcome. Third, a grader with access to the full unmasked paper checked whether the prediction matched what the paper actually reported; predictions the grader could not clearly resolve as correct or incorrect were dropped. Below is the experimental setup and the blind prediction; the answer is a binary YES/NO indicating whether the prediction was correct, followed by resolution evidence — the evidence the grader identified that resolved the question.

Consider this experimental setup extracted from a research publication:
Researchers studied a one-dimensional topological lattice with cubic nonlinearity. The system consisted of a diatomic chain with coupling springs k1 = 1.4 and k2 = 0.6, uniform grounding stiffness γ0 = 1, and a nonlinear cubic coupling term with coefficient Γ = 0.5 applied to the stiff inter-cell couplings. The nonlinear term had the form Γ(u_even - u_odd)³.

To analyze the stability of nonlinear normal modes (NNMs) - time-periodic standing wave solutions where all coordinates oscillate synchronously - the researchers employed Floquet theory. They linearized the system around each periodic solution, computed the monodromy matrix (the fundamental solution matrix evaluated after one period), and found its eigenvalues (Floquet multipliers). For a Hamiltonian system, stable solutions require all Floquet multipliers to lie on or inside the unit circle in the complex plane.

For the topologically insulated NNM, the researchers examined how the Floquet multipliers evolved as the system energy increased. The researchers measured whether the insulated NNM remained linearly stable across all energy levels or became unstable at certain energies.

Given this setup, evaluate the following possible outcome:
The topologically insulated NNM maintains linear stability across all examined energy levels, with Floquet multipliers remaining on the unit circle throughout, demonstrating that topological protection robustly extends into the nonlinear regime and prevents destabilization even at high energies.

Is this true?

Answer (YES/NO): NO